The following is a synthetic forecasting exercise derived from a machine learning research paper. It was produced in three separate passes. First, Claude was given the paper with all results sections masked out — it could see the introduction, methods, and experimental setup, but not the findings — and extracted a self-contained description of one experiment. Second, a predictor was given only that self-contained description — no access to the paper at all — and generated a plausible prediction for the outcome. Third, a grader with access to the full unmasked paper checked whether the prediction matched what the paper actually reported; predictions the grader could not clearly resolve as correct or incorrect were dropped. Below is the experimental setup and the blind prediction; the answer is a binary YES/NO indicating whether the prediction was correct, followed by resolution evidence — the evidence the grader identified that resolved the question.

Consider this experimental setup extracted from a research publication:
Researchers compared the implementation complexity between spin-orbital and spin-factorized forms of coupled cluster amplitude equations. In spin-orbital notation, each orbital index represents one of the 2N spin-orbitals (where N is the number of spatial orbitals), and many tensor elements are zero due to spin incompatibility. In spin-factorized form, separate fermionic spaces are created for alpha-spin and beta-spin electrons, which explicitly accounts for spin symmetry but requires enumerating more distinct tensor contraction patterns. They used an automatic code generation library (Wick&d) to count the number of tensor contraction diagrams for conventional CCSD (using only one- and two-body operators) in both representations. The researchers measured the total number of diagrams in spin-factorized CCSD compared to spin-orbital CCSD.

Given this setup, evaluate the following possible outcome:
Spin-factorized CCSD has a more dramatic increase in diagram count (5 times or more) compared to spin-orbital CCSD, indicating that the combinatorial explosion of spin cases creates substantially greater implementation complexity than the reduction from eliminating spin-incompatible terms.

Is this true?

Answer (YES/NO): NO